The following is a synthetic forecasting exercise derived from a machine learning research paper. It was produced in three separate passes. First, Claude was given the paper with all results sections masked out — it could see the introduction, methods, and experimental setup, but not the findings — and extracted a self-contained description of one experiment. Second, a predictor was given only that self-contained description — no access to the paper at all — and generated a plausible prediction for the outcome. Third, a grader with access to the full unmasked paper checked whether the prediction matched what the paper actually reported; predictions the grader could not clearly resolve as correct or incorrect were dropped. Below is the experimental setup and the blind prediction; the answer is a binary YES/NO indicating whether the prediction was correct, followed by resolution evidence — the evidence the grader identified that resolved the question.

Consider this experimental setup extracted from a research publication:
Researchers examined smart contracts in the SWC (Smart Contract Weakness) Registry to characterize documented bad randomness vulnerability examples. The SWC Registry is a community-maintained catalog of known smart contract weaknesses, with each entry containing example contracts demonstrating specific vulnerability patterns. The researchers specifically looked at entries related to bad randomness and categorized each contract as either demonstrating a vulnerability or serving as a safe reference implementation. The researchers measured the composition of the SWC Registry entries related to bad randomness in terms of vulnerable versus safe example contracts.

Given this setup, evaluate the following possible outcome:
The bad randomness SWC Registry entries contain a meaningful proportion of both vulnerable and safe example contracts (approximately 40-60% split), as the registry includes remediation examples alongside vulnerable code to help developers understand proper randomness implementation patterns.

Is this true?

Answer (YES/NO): NO